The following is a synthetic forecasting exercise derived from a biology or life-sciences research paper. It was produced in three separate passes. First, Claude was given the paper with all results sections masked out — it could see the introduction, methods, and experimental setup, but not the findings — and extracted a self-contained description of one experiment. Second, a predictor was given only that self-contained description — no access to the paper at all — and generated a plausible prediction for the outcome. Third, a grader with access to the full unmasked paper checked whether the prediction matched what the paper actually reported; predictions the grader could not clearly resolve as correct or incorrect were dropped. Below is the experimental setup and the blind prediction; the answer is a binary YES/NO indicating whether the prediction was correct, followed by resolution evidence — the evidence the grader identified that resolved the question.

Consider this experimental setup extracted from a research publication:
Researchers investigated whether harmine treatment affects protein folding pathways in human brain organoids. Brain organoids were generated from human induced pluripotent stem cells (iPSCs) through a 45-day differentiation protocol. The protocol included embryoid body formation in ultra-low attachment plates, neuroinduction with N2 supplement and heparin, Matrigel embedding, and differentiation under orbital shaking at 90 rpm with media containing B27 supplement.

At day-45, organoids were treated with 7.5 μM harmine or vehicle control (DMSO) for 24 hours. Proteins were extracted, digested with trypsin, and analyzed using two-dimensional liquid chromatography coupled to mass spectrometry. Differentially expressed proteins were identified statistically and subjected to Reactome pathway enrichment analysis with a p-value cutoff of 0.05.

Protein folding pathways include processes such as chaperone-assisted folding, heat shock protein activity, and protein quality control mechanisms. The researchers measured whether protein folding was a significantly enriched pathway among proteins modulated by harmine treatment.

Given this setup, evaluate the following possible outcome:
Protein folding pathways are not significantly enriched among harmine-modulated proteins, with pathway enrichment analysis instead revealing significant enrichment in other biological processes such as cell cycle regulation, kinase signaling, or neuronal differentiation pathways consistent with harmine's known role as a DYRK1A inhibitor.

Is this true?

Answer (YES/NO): NO